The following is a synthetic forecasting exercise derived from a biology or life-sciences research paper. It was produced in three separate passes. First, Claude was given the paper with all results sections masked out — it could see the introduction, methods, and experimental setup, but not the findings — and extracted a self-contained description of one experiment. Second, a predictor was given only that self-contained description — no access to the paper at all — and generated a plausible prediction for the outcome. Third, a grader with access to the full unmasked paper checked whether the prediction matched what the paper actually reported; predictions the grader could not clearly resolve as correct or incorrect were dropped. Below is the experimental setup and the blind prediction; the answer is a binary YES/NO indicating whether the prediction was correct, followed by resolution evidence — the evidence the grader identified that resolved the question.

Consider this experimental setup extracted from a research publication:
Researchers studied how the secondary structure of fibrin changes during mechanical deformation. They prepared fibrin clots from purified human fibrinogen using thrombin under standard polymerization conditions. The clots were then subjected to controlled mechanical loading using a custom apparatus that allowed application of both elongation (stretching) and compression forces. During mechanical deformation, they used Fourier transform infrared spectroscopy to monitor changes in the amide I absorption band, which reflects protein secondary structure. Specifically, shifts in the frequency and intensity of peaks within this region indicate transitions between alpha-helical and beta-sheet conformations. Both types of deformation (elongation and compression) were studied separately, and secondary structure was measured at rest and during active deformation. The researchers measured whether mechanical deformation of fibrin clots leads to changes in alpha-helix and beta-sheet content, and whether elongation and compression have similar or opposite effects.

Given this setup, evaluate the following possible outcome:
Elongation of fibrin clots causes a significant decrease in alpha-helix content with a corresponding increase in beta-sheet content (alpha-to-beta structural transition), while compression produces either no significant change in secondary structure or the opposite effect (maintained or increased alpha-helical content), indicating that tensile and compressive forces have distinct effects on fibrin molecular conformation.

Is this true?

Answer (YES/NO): NO